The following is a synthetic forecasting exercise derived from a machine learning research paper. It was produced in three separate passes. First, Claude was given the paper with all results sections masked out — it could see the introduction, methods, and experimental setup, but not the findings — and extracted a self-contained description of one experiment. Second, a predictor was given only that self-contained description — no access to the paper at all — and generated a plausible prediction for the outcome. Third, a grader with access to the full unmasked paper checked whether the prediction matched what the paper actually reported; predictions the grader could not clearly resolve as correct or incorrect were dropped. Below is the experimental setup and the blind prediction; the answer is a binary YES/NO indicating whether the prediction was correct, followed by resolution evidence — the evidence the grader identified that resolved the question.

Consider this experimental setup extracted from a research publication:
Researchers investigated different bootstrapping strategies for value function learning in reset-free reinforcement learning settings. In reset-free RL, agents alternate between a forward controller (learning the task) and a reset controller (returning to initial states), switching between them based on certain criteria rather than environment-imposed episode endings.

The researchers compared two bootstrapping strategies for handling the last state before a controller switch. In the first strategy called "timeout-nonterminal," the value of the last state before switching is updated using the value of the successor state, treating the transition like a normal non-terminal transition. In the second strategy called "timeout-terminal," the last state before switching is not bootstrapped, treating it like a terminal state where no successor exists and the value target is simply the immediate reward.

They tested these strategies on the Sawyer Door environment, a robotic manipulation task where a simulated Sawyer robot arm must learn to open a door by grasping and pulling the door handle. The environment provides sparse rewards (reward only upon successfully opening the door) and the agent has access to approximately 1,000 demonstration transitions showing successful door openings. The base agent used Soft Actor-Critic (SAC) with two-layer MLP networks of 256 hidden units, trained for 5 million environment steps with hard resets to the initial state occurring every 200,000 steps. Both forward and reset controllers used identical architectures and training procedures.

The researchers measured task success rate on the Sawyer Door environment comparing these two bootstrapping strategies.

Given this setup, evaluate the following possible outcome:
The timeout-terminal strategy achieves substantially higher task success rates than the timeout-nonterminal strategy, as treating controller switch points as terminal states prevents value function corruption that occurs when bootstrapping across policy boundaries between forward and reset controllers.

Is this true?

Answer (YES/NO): NO